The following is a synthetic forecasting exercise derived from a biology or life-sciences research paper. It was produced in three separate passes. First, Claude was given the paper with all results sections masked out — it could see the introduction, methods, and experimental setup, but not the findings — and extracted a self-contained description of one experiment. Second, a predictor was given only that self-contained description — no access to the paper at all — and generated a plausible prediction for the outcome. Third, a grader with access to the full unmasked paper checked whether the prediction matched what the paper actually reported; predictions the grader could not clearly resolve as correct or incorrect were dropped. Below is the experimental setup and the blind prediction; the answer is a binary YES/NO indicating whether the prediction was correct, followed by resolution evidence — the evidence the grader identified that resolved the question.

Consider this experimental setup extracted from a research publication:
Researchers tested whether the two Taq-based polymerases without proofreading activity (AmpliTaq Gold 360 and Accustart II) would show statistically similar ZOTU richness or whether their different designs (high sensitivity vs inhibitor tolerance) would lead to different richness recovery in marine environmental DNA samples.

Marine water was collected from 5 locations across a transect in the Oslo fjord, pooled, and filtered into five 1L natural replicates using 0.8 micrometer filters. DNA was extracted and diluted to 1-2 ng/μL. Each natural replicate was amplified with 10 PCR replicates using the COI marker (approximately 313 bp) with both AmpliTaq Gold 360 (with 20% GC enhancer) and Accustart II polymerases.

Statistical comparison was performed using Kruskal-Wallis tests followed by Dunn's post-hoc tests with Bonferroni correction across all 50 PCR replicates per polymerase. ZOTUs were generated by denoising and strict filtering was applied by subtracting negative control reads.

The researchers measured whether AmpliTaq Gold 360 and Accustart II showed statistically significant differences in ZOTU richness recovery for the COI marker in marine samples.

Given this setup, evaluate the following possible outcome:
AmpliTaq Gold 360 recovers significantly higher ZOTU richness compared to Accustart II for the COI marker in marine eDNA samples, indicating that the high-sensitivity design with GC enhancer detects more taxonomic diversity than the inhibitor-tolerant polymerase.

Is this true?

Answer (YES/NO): NO